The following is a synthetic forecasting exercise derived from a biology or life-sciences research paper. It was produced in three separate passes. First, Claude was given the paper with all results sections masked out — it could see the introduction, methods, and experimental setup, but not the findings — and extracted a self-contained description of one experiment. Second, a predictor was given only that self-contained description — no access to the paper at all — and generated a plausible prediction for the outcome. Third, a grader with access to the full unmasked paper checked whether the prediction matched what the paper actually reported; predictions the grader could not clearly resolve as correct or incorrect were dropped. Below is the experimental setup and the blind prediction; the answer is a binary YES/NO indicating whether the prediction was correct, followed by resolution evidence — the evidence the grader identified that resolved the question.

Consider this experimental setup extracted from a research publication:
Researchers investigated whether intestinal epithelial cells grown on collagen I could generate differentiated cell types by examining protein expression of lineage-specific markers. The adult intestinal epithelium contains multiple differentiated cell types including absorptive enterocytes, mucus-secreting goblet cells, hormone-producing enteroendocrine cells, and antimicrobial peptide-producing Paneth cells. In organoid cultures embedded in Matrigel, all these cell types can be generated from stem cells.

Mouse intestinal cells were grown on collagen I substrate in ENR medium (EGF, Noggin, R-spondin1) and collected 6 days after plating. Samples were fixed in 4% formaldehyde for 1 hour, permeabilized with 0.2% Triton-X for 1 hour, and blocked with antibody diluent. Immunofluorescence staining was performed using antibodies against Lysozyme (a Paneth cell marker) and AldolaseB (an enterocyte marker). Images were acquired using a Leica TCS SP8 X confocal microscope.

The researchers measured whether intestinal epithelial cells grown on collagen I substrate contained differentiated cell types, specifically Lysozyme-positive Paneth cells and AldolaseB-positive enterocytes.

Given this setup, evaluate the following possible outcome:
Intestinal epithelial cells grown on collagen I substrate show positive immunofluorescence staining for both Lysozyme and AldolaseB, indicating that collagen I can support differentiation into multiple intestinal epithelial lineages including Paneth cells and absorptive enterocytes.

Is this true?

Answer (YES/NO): YES